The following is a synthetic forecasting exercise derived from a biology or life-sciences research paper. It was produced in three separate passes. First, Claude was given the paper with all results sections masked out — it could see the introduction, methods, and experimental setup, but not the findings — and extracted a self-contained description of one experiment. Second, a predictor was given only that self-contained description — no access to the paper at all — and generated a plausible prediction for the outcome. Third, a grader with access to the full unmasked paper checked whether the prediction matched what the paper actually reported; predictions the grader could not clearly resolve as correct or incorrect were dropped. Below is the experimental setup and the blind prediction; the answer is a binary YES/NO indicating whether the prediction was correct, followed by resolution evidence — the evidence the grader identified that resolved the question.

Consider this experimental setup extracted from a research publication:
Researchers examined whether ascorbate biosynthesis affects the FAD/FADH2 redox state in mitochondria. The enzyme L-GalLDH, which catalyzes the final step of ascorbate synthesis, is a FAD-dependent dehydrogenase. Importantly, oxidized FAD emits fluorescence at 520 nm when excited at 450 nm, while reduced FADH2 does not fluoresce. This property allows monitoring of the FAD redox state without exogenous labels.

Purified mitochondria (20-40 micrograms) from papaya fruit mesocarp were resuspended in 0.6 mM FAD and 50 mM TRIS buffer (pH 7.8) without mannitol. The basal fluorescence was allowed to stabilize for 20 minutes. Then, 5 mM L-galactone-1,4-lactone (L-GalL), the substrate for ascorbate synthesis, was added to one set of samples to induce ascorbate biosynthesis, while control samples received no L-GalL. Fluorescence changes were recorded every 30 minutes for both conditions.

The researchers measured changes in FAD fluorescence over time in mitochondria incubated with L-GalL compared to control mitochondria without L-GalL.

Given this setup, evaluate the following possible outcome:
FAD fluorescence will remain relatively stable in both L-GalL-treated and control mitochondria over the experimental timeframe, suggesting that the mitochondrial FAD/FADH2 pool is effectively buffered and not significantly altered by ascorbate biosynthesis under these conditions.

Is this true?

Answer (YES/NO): NO